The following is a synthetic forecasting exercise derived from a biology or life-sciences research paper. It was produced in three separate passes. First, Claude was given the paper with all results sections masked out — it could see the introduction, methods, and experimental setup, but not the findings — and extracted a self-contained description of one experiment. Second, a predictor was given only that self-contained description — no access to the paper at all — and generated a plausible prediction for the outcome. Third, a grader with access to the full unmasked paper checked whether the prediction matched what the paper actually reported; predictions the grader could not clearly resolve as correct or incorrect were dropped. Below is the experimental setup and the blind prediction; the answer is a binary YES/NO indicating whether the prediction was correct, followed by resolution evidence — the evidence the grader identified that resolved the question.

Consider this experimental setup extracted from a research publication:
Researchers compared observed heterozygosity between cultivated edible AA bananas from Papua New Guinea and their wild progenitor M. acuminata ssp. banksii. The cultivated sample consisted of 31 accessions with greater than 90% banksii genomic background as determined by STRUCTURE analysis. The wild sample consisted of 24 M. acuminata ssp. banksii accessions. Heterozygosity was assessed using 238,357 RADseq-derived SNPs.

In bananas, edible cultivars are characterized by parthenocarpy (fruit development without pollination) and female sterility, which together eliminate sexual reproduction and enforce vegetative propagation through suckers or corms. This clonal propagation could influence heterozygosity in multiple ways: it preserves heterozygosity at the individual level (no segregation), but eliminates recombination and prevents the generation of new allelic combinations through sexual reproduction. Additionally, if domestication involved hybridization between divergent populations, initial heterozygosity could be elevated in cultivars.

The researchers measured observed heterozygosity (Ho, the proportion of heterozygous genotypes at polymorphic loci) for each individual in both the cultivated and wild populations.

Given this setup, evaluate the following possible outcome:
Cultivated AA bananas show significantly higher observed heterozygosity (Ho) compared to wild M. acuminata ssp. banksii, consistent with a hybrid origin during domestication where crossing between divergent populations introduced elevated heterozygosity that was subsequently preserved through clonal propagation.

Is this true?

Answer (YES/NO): YES